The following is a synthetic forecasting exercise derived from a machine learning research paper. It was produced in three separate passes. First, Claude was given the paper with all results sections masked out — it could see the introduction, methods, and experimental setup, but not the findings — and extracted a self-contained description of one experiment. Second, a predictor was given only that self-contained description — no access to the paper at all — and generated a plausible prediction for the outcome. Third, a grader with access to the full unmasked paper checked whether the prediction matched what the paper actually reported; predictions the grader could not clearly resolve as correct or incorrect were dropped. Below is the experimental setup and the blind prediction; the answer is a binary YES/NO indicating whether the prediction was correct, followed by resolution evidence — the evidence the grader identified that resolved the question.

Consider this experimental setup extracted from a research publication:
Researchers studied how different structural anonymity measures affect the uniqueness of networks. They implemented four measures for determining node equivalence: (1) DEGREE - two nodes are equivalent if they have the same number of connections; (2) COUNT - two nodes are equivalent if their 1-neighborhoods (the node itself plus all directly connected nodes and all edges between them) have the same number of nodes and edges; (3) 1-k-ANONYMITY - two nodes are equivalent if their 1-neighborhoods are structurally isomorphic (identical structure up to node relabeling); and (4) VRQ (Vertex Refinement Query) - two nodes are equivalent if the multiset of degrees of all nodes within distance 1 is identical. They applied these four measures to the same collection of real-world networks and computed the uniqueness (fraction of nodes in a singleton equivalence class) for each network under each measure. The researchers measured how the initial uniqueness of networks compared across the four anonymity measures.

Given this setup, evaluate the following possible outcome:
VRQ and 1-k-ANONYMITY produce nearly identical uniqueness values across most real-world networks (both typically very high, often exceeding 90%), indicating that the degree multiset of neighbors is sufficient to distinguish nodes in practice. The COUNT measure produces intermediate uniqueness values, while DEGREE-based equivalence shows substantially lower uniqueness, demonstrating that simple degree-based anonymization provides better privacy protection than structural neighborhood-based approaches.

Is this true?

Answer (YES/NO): NO